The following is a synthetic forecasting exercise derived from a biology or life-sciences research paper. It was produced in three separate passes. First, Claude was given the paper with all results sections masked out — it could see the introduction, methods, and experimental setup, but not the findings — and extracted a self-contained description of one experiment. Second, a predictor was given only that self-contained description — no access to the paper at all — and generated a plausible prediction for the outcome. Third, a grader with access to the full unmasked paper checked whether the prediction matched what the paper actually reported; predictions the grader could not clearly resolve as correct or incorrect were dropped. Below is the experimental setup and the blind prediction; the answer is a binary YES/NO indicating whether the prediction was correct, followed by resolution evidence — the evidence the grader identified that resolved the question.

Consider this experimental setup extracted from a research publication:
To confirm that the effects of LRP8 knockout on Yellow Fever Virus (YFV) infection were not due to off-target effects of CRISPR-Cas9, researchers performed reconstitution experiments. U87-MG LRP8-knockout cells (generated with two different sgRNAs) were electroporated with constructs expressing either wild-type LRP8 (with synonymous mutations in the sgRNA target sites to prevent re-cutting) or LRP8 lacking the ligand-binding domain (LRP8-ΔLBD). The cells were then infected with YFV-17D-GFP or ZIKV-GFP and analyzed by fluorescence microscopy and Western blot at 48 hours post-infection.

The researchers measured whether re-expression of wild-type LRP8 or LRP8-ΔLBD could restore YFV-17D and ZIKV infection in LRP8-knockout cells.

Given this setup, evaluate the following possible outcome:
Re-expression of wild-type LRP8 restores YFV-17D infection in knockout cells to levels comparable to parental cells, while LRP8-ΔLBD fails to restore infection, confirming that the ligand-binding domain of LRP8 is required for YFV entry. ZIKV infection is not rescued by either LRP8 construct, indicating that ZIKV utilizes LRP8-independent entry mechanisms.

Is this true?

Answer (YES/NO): YES